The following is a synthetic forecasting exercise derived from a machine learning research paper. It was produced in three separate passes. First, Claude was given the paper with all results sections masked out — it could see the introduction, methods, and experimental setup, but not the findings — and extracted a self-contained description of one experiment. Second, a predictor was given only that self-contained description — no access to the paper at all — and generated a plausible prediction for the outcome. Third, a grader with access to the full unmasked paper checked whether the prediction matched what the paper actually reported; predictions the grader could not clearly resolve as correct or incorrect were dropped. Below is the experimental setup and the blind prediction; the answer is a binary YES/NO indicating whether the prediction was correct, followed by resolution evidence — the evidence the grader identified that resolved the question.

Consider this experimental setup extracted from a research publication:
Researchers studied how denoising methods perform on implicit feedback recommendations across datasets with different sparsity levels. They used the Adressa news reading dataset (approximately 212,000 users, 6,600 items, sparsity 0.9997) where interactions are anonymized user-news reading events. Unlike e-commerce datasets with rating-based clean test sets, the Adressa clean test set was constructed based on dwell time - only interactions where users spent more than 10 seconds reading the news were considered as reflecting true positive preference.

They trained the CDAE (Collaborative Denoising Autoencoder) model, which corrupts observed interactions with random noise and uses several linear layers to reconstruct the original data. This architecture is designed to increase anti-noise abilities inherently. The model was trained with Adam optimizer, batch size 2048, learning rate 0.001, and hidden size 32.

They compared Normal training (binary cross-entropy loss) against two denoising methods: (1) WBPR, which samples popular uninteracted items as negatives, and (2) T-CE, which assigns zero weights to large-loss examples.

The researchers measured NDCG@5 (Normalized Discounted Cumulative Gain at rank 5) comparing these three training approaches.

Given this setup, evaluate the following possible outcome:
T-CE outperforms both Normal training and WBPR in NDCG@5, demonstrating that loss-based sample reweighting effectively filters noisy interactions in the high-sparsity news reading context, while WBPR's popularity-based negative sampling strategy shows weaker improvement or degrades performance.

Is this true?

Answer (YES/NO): NO